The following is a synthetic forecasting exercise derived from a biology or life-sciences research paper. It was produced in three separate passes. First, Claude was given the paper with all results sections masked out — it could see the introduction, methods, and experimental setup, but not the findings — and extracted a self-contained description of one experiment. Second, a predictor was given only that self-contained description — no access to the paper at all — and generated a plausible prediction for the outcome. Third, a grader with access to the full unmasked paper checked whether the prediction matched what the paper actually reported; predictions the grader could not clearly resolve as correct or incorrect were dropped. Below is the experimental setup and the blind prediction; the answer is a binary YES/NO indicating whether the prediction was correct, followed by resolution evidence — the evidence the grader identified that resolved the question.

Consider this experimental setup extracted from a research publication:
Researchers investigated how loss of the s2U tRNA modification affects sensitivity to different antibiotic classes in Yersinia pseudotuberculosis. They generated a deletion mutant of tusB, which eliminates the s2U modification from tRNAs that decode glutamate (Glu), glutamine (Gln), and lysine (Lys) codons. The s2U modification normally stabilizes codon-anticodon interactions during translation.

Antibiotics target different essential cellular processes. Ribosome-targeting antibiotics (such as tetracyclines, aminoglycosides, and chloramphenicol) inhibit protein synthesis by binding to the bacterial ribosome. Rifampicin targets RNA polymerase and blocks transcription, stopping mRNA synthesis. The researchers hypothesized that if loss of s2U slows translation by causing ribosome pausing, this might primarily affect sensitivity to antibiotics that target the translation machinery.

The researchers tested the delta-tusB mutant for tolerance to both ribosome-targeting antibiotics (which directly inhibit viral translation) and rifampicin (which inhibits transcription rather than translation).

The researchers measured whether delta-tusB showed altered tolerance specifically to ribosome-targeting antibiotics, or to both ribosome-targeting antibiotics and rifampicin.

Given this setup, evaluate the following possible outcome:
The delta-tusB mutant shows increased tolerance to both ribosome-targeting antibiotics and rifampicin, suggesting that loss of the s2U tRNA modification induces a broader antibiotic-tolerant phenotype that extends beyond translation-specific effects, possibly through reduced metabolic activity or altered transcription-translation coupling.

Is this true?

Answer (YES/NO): YES